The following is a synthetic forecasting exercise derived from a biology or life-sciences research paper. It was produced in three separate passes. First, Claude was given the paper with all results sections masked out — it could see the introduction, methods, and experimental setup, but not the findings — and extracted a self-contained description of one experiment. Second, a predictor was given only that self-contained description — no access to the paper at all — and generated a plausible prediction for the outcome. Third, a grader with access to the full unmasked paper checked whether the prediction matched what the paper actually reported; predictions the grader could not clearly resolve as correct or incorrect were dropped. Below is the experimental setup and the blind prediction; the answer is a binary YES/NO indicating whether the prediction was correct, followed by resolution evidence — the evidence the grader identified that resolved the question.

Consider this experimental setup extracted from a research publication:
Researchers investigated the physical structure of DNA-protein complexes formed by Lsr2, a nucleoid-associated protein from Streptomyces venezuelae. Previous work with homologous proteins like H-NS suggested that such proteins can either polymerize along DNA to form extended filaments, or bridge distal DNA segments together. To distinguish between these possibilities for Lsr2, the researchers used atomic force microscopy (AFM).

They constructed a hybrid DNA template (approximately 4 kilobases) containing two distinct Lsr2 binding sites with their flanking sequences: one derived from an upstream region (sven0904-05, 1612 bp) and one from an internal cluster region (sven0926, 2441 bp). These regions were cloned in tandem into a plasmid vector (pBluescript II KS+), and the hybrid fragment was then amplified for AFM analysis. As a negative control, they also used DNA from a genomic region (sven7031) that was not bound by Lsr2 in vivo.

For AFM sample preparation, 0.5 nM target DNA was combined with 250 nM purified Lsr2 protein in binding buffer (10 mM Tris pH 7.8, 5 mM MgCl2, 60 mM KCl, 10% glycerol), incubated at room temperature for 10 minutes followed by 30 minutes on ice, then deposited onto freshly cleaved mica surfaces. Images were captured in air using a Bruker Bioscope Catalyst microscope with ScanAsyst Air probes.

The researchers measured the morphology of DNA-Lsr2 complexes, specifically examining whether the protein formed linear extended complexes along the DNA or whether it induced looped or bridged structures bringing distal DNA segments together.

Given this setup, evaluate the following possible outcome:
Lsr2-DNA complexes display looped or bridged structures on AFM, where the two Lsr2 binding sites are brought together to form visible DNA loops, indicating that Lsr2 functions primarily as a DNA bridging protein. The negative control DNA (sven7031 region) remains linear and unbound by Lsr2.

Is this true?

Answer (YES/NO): NO